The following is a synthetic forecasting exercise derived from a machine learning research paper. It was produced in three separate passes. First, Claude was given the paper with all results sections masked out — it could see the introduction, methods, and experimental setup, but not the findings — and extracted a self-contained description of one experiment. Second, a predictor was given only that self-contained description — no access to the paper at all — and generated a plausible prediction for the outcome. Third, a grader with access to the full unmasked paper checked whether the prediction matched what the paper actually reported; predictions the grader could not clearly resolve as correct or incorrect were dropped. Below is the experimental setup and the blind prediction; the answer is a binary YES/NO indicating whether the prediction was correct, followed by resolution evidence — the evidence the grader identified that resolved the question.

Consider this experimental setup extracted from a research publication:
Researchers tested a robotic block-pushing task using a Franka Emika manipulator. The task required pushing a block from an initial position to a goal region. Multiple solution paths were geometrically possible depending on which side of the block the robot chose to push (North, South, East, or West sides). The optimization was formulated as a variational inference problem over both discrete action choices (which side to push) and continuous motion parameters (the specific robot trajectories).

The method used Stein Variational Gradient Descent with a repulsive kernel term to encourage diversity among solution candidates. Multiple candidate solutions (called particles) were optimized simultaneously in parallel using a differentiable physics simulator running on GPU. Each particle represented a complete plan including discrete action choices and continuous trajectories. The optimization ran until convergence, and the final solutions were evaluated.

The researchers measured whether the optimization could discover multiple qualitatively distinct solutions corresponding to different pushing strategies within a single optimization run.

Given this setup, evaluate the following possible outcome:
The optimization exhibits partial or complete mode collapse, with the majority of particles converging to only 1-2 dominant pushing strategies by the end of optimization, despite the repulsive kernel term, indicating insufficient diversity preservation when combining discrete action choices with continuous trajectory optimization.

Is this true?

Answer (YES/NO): NO